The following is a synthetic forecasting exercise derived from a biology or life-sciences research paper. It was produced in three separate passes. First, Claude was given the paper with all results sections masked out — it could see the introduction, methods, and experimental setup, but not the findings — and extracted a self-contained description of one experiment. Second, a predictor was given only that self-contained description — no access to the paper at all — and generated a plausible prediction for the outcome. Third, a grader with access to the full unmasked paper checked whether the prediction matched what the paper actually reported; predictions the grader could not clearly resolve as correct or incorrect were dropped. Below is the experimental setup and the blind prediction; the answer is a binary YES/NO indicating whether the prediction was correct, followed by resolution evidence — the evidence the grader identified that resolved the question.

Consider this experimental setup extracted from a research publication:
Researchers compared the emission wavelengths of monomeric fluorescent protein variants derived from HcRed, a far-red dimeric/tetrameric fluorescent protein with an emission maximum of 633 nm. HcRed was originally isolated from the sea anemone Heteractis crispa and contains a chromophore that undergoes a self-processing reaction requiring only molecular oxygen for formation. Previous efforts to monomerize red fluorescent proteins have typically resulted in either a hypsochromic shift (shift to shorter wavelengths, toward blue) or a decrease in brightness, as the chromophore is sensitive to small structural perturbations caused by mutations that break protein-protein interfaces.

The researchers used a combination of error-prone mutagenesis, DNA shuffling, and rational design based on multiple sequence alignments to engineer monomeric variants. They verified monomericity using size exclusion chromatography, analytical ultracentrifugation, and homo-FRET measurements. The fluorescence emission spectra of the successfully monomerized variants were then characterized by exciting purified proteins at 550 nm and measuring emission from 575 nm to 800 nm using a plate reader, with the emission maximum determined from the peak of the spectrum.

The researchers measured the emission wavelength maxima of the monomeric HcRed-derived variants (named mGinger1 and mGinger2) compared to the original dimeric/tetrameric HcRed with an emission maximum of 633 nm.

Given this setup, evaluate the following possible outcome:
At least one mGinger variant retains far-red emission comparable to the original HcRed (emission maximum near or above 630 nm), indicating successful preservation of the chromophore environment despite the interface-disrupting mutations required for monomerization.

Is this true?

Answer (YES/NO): YES